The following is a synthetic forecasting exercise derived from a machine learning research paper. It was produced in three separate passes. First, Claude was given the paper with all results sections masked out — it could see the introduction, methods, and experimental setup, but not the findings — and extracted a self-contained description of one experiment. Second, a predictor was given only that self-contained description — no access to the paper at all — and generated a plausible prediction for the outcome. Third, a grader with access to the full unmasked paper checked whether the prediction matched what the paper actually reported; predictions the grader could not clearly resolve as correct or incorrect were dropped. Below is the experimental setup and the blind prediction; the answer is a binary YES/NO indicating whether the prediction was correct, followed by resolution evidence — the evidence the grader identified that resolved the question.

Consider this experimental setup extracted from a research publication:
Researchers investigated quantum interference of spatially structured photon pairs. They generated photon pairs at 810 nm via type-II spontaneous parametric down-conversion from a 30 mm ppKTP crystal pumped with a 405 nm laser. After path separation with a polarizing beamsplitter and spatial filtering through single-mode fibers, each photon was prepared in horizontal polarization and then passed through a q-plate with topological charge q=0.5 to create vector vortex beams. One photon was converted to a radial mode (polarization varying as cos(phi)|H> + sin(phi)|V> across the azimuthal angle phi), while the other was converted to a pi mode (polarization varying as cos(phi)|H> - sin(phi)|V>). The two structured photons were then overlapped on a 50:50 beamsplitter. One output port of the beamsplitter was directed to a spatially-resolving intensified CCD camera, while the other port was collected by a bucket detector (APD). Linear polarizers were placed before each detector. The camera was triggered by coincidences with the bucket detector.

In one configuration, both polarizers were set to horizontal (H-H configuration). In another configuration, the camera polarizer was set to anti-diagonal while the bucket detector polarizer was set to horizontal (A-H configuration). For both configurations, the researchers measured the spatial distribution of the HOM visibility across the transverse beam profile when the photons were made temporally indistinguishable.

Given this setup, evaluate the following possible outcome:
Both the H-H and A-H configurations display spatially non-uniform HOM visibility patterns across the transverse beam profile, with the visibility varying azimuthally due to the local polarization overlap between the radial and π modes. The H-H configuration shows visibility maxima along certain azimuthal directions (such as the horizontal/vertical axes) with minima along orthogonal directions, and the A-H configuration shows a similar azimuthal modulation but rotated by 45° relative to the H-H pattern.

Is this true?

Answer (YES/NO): NO